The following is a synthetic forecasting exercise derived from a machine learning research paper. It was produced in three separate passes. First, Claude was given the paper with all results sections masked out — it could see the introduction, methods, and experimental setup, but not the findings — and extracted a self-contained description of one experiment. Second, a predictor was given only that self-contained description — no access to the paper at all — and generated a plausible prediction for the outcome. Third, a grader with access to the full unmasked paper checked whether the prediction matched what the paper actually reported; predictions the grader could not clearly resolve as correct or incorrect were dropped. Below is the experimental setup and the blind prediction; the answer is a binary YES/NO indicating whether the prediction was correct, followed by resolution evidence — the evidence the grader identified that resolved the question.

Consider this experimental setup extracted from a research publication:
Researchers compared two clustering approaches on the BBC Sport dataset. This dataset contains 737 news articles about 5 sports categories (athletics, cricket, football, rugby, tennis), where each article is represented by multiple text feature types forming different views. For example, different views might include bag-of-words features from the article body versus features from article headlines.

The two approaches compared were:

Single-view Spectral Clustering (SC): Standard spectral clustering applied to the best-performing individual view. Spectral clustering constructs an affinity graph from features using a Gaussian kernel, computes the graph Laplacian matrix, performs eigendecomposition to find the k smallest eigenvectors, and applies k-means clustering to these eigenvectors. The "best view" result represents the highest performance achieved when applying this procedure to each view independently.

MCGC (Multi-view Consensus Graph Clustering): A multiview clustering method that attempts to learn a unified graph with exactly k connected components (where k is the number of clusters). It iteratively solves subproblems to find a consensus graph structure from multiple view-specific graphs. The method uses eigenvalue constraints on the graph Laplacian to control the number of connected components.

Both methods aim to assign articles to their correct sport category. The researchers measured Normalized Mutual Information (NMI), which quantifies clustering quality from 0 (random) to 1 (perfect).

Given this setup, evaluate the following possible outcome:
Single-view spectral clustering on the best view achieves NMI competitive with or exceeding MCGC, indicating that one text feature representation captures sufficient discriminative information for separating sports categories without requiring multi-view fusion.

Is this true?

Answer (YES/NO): NO